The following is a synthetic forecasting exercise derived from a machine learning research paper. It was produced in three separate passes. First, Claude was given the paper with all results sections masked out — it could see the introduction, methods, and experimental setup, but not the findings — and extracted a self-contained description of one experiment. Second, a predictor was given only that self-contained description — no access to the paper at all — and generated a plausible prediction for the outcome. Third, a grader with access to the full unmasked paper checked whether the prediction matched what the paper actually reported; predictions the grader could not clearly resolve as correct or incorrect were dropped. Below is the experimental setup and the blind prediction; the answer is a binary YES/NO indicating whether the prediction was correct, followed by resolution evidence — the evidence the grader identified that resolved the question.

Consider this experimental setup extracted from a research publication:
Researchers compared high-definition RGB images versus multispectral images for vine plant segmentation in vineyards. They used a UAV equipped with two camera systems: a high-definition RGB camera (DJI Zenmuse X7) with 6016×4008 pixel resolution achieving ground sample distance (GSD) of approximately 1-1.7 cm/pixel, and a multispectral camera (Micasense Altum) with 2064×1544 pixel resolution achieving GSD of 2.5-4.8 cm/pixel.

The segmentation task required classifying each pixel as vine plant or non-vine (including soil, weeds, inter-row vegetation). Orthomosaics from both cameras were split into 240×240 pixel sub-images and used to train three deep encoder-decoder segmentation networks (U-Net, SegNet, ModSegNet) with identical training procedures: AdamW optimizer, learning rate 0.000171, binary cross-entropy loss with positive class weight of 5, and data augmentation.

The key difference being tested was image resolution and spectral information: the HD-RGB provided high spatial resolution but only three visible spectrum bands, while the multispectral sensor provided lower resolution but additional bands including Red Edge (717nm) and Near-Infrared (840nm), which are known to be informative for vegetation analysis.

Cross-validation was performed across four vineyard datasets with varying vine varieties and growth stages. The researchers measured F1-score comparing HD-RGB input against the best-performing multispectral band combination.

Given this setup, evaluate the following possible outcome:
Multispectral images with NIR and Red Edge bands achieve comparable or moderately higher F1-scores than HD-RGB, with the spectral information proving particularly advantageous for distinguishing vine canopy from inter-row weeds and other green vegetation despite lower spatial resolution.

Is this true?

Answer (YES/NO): NO